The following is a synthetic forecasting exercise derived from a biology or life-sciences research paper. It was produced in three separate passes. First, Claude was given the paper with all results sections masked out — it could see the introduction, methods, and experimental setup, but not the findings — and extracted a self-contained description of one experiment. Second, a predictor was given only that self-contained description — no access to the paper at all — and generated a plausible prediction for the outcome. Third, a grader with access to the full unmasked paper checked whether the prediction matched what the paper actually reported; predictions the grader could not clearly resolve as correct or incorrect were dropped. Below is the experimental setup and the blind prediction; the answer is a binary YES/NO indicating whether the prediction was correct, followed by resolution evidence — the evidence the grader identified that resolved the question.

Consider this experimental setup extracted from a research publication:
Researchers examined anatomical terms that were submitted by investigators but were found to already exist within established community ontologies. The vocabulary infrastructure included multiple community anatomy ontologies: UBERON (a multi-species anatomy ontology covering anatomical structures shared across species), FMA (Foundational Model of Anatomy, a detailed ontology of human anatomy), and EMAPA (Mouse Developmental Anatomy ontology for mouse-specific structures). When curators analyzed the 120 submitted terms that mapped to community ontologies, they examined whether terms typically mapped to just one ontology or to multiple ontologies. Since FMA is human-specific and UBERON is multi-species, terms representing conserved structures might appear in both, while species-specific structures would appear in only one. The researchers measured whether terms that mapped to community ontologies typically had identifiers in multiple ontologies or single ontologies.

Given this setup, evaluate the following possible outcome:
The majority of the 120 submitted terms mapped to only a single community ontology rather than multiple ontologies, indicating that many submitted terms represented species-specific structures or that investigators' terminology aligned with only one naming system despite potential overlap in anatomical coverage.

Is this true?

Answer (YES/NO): NO